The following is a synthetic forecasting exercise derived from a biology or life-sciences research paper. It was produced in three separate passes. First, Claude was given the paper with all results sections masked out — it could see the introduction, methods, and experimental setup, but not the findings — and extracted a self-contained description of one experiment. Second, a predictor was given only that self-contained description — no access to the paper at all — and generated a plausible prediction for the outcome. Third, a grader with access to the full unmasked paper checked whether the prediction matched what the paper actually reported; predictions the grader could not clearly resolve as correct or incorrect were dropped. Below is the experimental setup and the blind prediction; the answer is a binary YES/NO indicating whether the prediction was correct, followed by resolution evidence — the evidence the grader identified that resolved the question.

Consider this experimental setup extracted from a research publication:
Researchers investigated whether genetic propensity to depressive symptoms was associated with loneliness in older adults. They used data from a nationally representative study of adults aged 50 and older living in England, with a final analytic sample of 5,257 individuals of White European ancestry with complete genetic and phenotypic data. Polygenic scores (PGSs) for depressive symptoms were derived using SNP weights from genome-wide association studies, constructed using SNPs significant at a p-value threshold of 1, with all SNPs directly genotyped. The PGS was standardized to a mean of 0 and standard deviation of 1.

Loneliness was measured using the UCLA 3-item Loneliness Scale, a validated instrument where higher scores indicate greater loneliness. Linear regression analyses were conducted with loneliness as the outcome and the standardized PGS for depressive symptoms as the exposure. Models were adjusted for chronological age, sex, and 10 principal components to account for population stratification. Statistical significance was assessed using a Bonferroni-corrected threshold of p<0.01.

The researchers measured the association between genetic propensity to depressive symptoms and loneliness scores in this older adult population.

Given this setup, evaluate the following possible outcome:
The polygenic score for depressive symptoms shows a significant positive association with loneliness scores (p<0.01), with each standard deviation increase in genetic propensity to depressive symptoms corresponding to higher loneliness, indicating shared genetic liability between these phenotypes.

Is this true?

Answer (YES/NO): YES